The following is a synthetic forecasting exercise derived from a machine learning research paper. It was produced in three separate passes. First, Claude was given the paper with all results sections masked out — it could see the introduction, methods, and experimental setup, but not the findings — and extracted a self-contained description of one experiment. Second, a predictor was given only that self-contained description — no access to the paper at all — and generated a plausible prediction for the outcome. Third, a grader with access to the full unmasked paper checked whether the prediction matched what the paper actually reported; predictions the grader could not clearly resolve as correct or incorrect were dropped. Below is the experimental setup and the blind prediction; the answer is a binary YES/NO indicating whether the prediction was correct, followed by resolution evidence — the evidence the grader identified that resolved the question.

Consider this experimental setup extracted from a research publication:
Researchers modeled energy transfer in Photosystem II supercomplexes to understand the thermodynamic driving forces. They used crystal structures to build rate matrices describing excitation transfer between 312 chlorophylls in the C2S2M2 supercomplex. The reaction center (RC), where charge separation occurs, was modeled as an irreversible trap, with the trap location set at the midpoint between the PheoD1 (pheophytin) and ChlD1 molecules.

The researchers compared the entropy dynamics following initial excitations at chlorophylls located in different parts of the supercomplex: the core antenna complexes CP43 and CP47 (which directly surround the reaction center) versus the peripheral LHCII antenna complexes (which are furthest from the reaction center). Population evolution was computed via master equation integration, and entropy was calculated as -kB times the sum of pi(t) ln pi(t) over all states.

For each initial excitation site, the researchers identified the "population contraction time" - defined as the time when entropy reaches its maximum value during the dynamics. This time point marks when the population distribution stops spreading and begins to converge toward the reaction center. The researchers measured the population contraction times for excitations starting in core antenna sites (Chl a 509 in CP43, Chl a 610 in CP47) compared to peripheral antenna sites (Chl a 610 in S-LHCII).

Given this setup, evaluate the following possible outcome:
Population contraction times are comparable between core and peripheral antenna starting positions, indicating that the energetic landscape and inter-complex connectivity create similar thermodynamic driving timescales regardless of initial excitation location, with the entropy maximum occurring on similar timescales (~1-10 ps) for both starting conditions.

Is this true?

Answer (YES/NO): NO